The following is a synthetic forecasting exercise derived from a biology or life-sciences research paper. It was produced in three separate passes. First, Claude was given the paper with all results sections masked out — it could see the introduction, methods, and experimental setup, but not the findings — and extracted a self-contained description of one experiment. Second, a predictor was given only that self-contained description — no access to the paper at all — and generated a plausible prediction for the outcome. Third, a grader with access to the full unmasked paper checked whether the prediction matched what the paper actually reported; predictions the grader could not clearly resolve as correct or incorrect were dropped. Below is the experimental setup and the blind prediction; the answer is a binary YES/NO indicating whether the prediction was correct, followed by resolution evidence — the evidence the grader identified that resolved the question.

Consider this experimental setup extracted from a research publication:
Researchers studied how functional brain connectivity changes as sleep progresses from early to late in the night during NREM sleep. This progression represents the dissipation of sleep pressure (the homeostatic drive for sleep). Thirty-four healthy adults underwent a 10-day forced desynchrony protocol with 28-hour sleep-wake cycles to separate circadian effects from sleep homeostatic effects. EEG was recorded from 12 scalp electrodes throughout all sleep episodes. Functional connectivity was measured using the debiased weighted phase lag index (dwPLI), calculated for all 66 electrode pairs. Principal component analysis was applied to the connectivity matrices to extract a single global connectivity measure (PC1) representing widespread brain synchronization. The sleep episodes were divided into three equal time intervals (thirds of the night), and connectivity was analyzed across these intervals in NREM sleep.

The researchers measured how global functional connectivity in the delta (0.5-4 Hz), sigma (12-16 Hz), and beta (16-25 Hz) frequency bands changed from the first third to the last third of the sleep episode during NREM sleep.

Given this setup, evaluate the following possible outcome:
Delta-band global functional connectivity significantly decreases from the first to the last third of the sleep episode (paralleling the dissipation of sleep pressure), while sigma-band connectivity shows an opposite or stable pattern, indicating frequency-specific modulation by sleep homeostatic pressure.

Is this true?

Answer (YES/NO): NO